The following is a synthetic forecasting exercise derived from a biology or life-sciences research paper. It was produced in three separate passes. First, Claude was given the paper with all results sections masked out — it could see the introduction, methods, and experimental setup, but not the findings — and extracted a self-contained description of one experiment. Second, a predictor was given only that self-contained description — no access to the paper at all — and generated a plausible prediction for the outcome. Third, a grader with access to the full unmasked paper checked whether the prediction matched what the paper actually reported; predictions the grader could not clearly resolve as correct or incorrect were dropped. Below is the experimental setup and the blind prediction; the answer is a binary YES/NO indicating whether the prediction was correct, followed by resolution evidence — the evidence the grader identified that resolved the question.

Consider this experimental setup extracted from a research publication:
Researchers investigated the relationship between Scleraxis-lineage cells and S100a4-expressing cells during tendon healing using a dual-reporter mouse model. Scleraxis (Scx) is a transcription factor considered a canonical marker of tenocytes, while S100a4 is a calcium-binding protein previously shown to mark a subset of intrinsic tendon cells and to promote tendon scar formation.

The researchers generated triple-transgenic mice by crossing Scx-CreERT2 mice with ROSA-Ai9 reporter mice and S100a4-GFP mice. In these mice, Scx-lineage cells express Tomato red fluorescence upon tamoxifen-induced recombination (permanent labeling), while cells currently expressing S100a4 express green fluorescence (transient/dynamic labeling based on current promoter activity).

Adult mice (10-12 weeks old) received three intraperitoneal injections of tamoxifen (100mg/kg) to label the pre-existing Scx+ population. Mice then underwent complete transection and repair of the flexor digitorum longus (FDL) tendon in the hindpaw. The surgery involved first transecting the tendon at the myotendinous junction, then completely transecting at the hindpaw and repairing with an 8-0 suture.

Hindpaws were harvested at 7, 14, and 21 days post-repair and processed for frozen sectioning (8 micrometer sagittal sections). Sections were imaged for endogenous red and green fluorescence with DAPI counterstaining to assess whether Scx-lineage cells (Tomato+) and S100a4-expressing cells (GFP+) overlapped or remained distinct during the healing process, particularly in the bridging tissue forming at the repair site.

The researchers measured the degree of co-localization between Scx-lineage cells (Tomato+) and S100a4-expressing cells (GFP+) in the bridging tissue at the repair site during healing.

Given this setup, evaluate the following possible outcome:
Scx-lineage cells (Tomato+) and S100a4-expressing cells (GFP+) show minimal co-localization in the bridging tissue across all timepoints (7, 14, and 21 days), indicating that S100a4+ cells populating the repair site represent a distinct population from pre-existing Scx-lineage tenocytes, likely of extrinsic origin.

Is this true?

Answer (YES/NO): NO